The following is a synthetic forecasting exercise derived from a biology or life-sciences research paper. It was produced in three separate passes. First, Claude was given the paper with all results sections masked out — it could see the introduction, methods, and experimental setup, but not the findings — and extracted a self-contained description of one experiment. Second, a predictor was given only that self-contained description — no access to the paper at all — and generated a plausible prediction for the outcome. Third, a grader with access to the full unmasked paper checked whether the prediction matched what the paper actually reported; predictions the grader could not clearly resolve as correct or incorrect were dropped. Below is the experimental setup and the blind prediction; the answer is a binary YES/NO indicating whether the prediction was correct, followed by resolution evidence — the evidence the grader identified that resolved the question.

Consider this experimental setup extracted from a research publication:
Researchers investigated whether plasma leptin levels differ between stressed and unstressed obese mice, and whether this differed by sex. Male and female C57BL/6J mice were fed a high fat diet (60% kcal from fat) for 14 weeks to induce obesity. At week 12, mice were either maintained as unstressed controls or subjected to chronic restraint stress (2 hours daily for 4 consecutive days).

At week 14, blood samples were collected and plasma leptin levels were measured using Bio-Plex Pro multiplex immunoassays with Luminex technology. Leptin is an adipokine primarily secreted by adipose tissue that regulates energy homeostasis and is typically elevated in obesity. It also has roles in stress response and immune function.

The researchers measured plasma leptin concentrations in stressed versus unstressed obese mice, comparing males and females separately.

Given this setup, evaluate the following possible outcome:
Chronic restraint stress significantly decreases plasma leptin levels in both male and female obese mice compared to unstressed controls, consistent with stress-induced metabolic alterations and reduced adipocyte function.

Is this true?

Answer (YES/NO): NO